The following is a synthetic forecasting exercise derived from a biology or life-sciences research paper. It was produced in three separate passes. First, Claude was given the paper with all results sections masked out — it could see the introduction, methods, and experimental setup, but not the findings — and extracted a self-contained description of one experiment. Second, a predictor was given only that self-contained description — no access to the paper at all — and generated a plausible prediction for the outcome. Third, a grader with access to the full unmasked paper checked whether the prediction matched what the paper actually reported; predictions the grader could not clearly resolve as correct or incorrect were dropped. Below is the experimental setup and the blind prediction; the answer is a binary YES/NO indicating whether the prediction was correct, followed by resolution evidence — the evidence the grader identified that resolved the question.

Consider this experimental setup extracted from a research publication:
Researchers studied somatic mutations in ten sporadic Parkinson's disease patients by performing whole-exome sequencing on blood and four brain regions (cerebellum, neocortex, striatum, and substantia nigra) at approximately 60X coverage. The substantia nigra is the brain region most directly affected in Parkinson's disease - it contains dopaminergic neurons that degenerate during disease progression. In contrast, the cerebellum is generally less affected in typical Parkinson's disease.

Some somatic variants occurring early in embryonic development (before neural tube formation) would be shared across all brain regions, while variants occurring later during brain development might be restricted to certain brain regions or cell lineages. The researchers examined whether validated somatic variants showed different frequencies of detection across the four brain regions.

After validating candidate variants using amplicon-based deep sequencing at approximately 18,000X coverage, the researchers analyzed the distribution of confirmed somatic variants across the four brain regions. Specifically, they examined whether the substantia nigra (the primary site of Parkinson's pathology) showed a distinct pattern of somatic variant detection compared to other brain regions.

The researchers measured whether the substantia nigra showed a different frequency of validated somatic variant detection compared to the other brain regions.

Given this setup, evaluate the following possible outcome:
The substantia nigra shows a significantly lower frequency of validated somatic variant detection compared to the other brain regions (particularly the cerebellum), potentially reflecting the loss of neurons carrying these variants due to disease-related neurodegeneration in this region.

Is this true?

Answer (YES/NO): NO